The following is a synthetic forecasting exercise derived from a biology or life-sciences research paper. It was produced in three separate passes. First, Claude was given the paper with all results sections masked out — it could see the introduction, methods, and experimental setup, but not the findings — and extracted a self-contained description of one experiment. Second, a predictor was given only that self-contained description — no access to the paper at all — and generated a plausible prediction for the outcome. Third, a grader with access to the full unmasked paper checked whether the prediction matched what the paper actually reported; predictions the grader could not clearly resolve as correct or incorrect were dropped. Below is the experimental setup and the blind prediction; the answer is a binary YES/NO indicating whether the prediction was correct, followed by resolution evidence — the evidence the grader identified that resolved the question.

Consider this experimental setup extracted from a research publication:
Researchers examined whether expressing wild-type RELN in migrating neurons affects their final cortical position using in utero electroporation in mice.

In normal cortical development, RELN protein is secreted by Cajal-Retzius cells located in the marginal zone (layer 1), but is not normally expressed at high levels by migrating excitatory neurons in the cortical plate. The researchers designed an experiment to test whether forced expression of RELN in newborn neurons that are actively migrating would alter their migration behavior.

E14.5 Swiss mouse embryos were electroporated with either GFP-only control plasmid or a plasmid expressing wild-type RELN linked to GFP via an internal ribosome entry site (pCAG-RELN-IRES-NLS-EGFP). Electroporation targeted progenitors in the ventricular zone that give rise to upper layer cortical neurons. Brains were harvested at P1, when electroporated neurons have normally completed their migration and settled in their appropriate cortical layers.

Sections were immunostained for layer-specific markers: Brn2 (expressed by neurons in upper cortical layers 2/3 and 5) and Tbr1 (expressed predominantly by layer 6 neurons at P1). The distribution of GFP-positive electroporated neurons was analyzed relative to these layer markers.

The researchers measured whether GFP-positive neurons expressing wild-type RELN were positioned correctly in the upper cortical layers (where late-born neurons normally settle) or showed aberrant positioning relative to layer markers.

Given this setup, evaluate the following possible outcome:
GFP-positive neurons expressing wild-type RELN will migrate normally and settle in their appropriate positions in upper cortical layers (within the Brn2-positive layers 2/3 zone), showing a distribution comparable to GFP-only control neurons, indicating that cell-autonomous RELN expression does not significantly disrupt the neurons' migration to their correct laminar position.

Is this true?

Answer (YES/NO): YES